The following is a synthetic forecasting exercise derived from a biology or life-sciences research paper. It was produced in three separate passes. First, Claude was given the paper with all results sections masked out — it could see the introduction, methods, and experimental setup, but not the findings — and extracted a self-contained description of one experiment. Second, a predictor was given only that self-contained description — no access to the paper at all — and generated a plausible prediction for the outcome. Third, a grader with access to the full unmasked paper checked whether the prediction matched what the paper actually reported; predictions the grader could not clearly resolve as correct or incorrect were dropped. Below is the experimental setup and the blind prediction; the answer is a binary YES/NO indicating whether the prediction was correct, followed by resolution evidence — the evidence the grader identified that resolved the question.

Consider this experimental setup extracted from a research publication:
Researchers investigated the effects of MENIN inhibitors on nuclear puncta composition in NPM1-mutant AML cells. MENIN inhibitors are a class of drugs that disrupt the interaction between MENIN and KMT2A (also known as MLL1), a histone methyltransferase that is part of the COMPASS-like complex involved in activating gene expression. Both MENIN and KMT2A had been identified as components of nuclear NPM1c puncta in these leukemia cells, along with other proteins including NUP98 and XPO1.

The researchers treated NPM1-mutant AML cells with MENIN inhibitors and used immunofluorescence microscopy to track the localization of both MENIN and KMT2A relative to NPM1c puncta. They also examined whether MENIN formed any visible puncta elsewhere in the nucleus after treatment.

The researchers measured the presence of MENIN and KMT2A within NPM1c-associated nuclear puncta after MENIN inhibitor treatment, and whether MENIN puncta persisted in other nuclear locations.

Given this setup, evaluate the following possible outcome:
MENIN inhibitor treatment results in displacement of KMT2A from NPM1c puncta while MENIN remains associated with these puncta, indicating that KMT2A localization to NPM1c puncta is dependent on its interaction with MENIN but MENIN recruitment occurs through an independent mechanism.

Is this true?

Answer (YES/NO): NO